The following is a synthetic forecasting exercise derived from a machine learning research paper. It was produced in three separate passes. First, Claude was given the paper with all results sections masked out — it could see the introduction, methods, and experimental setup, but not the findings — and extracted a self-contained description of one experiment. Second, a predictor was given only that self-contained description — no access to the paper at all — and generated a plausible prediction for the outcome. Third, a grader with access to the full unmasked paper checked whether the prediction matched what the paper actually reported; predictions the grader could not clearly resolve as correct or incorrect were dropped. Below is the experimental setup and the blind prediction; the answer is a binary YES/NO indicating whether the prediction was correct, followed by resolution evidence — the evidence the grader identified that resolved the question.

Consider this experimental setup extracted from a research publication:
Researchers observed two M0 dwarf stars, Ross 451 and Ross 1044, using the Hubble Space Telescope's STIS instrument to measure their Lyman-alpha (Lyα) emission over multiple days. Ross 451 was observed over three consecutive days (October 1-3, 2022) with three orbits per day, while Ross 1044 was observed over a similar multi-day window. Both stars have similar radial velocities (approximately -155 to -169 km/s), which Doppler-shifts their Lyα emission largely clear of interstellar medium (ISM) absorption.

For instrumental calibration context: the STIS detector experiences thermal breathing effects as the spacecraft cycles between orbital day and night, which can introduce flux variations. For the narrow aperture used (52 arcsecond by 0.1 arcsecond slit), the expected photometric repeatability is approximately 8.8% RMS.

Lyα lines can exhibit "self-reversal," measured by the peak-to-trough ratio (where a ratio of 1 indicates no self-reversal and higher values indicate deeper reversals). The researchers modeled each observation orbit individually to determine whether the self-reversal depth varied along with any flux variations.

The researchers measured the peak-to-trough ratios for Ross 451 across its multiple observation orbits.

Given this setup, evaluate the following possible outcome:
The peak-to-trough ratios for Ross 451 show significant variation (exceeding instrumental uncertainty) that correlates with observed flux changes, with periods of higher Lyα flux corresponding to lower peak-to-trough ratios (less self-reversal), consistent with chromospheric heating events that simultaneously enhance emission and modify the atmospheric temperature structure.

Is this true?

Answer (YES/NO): NO